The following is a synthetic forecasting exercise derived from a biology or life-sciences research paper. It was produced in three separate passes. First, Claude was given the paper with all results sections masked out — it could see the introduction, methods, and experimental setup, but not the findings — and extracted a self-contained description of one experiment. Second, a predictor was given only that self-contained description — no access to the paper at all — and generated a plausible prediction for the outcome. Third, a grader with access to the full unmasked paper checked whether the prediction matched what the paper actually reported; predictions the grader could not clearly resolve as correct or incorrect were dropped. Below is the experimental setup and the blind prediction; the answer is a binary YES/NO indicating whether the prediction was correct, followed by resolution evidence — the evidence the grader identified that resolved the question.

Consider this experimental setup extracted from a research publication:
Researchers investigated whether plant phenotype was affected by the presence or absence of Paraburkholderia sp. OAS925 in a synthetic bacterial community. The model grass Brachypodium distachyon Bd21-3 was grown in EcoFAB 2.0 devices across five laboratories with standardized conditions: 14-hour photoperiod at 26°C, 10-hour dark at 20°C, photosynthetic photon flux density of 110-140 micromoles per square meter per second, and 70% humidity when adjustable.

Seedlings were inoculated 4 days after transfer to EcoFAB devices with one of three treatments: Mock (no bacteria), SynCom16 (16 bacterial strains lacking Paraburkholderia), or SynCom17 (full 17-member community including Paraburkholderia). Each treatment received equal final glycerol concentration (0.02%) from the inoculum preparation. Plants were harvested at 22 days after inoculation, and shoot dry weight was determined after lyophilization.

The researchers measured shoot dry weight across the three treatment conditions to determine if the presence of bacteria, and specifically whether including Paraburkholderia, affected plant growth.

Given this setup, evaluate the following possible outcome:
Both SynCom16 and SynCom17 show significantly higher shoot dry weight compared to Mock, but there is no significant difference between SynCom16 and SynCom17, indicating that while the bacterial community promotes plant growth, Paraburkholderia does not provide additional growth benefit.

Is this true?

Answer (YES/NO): NO